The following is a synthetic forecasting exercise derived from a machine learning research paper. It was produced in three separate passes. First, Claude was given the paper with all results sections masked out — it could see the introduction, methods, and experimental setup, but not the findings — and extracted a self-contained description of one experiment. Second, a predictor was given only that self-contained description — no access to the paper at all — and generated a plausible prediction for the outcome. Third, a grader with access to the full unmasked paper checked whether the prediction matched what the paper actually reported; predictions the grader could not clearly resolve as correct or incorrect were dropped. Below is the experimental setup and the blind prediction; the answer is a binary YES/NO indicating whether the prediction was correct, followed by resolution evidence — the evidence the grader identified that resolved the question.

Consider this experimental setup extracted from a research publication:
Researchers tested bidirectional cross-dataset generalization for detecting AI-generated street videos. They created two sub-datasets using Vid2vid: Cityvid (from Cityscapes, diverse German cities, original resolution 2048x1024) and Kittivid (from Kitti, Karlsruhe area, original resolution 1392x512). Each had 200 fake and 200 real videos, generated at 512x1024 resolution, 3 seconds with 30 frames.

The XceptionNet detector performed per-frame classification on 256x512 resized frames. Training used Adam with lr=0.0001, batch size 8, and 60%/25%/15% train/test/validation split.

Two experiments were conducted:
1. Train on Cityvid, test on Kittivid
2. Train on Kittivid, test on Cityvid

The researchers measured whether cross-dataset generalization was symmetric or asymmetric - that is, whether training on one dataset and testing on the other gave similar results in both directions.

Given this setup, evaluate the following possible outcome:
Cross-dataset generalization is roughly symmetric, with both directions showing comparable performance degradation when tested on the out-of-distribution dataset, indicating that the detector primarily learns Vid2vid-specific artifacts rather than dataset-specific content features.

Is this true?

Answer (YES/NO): NO